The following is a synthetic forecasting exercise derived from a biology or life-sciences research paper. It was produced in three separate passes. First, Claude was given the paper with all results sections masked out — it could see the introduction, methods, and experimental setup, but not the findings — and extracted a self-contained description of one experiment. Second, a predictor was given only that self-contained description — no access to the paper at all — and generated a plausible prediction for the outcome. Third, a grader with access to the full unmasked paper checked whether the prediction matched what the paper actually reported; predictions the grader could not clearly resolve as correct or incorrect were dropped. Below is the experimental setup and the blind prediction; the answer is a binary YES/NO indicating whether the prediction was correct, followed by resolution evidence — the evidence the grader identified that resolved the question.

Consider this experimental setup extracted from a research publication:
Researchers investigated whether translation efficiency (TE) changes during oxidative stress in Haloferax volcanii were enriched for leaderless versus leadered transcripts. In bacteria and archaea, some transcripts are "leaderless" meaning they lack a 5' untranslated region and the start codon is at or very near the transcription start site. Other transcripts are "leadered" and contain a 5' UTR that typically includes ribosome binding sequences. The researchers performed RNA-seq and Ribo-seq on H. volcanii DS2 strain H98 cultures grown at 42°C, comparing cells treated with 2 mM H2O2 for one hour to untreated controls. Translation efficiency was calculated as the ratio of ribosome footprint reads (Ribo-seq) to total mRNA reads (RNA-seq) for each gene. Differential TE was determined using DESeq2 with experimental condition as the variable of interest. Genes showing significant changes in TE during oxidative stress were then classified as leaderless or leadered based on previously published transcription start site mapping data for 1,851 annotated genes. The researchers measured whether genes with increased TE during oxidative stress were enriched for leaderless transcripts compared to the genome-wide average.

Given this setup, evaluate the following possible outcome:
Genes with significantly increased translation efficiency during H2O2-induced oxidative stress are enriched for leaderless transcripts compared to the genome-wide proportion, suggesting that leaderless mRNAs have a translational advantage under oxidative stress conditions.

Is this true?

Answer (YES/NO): NO